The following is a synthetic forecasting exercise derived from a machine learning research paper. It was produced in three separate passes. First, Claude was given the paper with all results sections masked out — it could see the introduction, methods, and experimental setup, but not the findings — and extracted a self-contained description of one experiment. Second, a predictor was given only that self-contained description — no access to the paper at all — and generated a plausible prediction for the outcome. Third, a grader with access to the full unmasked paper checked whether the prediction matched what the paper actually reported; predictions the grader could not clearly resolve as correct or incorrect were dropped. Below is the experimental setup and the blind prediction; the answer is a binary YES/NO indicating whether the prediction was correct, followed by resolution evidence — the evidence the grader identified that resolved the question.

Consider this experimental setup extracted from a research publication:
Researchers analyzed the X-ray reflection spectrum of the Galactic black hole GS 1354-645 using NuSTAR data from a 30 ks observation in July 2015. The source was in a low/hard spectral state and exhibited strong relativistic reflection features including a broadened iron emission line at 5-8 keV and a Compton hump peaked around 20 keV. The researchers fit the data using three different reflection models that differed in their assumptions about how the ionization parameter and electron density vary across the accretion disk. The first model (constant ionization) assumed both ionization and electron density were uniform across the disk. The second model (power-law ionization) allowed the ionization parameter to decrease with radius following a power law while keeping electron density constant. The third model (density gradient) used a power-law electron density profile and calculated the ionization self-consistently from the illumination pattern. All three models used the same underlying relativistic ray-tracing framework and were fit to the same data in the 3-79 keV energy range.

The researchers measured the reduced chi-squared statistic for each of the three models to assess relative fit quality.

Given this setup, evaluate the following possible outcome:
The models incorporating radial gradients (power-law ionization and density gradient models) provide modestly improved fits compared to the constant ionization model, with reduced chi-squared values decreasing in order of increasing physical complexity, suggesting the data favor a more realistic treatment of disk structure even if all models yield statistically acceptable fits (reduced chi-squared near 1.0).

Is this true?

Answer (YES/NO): NO